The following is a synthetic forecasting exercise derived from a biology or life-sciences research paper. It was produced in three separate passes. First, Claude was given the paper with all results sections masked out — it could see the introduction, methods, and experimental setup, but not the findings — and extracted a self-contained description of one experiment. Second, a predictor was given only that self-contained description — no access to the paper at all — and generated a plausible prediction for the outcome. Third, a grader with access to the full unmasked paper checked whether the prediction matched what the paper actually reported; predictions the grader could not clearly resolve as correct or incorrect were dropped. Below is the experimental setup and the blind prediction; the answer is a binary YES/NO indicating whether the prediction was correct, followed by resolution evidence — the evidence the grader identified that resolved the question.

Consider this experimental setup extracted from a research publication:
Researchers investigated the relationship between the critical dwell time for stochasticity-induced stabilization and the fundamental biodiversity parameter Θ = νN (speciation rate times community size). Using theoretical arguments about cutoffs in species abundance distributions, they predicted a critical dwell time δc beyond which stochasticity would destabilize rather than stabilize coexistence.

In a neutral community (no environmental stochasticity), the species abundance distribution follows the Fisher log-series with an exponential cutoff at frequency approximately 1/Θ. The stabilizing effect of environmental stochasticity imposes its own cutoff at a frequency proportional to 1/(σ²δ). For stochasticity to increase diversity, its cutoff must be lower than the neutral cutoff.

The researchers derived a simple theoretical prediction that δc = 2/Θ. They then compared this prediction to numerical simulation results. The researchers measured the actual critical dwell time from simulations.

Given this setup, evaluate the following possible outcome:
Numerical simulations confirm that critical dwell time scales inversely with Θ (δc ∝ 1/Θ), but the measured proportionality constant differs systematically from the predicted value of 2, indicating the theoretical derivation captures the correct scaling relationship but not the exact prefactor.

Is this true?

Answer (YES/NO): YES